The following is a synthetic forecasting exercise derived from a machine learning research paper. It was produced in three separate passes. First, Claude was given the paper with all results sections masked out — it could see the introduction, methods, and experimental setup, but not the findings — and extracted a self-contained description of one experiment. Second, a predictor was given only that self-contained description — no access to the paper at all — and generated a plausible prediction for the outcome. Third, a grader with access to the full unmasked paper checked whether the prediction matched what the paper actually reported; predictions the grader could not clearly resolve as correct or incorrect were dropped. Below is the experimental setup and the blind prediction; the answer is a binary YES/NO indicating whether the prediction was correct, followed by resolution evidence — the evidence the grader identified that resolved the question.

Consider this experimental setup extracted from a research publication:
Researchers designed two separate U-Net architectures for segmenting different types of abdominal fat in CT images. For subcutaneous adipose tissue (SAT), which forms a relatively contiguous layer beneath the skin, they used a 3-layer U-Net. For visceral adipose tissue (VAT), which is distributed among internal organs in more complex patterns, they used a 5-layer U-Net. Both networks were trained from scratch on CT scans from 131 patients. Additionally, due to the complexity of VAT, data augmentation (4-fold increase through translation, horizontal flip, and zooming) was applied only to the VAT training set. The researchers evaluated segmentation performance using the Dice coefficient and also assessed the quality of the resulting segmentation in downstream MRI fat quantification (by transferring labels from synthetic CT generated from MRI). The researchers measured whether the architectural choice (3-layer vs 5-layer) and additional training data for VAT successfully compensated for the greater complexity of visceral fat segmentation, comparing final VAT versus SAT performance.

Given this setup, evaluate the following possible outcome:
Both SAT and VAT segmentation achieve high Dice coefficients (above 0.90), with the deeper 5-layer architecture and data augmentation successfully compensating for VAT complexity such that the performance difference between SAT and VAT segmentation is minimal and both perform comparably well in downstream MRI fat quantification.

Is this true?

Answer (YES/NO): NO